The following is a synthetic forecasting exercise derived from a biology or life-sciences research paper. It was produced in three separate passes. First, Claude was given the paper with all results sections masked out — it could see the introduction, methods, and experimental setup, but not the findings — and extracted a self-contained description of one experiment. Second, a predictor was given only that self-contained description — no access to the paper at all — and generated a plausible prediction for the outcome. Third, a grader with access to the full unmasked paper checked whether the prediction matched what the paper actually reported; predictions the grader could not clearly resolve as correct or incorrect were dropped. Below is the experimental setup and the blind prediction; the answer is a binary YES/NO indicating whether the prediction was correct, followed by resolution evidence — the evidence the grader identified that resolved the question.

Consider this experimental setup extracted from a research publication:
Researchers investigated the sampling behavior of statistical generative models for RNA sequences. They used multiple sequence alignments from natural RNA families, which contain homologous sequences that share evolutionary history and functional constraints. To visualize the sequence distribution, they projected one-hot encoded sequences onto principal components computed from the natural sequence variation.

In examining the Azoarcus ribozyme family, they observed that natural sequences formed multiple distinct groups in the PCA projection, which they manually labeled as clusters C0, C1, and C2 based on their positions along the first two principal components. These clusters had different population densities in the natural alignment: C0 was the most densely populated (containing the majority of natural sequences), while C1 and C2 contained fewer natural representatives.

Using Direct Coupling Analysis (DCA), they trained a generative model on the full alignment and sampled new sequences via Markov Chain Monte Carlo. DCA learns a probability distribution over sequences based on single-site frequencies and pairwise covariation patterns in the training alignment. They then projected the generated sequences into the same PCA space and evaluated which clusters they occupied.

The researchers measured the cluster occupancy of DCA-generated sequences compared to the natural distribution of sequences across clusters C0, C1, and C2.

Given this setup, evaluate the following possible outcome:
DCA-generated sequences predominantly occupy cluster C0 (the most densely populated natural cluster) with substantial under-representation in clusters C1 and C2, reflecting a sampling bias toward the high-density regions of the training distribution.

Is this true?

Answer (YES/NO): YES